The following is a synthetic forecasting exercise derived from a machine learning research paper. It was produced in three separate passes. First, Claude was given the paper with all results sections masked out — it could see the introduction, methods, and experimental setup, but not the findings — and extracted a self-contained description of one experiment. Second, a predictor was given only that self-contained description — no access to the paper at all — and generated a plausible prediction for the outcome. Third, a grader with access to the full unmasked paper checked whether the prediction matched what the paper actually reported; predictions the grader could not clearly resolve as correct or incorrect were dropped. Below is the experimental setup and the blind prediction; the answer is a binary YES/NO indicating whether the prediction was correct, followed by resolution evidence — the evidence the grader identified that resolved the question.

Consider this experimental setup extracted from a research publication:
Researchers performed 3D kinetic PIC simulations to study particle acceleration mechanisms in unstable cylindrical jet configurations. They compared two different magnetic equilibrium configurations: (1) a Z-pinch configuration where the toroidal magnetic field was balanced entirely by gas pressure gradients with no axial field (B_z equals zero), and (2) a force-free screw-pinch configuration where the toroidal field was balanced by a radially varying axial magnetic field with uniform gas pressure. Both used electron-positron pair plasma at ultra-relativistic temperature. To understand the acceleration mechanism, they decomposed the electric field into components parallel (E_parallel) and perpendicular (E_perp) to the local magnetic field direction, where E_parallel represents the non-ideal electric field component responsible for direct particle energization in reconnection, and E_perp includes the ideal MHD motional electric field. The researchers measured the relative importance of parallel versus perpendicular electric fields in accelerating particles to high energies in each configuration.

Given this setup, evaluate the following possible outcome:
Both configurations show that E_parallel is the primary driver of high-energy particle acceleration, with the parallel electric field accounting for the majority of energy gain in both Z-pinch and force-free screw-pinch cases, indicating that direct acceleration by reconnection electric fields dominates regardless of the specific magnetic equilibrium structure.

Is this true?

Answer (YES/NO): NO